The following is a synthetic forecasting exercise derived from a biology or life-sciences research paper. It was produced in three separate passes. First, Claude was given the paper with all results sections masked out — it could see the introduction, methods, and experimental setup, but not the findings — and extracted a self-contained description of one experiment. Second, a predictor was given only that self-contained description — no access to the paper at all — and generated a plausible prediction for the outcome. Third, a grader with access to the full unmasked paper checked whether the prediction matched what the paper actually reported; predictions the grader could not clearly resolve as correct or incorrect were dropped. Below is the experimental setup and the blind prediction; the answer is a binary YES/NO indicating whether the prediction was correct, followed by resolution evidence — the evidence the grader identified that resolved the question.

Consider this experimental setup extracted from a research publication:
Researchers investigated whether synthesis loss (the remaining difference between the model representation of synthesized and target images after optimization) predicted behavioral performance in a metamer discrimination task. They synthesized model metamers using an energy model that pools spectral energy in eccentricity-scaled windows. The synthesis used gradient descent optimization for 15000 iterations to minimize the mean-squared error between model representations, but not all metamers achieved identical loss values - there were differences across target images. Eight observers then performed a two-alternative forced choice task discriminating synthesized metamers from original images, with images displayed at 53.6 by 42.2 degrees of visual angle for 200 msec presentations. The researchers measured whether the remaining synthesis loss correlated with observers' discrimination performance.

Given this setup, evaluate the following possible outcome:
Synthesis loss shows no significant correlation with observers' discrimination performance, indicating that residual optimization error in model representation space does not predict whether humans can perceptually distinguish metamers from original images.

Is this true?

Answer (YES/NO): YES